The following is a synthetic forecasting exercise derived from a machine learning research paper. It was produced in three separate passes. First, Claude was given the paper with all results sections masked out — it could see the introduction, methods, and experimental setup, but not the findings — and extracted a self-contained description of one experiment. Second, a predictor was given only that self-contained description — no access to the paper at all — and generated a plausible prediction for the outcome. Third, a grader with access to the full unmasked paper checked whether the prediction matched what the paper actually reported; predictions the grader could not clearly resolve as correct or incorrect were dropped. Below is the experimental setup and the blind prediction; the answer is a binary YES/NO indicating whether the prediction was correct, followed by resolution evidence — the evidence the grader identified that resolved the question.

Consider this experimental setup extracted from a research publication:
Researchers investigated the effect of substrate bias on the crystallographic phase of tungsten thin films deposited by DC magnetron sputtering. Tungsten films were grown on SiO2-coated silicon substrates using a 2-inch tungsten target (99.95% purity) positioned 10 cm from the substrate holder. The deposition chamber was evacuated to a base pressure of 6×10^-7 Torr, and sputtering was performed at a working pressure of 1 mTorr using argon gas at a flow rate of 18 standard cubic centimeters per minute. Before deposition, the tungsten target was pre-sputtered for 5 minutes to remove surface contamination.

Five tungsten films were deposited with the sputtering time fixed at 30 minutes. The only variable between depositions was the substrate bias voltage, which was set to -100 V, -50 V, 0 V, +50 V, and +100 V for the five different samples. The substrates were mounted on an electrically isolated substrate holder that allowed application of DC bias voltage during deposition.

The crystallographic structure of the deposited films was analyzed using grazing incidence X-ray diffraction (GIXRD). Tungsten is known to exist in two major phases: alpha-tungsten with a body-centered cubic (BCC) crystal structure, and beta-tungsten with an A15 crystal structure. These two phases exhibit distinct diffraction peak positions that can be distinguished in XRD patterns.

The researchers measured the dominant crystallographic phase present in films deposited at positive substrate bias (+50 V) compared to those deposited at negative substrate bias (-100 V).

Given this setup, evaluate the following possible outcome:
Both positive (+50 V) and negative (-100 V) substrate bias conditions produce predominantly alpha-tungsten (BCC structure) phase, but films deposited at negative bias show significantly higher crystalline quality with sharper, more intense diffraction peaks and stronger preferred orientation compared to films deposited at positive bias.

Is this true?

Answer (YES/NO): NO